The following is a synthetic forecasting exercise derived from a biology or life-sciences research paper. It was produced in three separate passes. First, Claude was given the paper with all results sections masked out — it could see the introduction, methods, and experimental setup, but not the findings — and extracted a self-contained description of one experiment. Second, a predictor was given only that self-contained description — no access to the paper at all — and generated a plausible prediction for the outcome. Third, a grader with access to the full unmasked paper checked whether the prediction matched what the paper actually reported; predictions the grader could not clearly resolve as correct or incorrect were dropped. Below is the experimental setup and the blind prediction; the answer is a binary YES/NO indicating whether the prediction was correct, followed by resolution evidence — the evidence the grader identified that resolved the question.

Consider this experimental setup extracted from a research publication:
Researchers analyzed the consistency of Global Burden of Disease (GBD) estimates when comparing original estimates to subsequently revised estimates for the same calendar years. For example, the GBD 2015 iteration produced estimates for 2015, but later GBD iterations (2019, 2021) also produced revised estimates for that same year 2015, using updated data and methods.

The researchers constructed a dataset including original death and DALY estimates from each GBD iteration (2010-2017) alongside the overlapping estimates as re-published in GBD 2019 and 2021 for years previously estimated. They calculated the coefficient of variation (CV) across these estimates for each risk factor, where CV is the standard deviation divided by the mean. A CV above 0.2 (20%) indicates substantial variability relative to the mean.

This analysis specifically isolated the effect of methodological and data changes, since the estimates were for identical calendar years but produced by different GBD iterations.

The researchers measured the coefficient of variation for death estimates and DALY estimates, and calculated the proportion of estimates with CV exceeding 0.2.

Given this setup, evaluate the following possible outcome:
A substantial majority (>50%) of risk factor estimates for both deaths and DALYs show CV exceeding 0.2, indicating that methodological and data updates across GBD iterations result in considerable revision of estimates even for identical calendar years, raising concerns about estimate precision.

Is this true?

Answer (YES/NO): NO